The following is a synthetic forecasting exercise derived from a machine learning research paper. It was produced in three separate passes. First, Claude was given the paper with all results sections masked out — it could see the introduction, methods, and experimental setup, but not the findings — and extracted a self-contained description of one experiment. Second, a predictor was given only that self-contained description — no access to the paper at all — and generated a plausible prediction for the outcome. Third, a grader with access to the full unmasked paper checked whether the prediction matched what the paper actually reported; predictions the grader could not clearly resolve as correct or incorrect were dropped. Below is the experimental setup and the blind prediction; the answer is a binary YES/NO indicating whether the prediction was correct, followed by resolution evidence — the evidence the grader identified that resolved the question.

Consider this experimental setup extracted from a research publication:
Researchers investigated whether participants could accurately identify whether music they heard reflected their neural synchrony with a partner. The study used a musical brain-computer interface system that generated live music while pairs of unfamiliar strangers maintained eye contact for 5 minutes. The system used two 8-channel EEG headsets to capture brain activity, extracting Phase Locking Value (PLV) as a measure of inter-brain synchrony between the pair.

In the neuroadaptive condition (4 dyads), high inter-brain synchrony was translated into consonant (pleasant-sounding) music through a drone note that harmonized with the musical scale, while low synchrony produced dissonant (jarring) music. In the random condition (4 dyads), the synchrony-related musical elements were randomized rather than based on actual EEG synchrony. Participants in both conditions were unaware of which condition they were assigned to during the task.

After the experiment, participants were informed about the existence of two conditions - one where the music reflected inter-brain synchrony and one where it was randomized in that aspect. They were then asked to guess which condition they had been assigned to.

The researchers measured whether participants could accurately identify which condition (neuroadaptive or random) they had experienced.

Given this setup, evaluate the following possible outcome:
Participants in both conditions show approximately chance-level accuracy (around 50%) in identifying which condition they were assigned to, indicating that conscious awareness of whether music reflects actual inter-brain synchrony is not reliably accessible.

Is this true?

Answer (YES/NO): NO